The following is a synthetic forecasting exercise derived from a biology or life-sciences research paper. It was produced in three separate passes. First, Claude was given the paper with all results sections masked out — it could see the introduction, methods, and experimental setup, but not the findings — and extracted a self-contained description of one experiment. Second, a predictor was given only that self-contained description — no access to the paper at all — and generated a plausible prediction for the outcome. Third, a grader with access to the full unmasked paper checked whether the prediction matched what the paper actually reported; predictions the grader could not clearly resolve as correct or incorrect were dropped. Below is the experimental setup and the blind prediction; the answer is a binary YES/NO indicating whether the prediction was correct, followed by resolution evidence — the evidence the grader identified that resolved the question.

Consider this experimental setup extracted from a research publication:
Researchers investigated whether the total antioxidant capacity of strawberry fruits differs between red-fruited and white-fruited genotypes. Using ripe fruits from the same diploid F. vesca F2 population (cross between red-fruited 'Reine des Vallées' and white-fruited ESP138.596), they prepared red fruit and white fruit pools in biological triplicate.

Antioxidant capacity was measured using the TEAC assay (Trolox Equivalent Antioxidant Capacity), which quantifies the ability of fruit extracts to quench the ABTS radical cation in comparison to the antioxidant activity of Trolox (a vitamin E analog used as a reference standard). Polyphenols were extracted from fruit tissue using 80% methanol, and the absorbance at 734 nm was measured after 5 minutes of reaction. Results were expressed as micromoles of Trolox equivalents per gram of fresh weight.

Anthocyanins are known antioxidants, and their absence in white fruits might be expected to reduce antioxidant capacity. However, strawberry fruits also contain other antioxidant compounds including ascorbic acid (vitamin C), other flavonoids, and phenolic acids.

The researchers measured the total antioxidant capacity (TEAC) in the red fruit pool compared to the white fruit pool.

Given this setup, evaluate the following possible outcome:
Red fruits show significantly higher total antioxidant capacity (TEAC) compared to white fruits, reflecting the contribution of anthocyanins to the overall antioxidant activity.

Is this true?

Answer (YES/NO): NO